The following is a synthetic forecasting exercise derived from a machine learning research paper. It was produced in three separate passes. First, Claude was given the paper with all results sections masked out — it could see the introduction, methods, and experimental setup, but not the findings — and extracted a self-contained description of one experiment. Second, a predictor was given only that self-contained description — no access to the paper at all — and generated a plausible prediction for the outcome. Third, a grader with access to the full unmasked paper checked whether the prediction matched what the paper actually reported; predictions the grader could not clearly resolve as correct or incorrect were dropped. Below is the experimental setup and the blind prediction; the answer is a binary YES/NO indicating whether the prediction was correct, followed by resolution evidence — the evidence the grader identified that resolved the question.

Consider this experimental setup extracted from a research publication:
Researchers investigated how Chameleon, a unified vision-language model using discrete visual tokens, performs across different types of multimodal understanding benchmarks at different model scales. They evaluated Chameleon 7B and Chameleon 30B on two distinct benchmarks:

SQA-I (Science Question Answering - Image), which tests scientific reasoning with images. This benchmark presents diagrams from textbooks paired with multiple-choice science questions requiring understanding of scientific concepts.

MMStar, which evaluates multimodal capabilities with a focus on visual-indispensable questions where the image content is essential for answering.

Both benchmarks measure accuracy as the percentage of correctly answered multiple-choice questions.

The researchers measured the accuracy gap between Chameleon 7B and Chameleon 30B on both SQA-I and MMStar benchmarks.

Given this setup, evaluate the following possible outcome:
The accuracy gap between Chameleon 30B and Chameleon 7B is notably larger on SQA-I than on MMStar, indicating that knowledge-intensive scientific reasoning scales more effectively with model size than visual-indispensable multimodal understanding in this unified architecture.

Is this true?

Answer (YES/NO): YES